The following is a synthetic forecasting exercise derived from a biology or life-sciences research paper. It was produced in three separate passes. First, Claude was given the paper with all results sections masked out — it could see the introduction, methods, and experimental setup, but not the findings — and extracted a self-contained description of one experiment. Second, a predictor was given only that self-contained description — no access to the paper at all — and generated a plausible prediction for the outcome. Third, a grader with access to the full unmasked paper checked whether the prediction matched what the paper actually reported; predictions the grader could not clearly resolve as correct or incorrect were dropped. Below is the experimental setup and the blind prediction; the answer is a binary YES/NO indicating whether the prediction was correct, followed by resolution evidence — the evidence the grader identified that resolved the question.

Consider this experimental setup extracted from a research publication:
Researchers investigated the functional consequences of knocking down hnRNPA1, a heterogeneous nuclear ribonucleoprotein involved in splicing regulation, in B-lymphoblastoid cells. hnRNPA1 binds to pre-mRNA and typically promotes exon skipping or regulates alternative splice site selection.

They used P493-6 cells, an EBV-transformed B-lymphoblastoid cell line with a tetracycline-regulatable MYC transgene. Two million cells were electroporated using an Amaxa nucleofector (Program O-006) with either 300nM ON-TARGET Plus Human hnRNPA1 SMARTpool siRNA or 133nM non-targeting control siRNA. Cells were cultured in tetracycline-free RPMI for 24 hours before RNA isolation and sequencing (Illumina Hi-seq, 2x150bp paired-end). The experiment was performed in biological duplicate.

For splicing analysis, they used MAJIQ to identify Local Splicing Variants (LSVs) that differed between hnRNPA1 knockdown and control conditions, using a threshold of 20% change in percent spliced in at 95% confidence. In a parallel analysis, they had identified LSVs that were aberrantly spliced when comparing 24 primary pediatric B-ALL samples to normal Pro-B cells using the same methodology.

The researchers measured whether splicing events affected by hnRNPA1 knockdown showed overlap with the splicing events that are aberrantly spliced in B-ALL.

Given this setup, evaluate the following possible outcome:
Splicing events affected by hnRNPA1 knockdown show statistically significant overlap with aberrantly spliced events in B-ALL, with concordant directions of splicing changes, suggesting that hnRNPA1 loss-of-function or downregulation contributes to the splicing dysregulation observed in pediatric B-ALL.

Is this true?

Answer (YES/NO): YES